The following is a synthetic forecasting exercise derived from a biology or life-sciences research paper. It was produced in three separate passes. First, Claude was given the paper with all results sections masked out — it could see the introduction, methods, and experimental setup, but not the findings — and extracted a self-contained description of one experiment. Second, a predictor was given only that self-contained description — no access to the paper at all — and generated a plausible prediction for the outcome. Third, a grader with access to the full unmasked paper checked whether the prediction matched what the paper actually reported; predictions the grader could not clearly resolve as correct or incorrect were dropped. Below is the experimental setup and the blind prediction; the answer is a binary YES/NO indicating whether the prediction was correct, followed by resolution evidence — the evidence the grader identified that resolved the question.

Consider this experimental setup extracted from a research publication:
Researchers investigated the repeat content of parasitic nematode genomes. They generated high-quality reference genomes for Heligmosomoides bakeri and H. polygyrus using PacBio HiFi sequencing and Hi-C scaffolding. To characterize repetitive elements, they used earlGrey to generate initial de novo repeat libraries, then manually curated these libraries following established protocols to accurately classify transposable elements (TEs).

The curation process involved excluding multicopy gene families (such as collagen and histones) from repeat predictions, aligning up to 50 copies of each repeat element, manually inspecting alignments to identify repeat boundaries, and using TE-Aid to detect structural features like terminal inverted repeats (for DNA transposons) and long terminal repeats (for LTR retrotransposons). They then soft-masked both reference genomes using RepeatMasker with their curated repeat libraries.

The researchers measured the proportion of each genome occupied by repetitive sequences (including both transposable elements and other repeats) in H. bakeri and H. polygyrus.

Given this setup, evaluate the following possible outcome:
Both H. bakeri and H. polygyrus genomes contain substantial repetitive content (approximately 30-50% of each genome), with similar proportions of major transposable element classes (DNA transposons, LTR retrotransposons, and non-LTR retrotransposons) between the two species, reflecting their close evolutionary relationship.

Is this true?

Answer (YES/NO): NO